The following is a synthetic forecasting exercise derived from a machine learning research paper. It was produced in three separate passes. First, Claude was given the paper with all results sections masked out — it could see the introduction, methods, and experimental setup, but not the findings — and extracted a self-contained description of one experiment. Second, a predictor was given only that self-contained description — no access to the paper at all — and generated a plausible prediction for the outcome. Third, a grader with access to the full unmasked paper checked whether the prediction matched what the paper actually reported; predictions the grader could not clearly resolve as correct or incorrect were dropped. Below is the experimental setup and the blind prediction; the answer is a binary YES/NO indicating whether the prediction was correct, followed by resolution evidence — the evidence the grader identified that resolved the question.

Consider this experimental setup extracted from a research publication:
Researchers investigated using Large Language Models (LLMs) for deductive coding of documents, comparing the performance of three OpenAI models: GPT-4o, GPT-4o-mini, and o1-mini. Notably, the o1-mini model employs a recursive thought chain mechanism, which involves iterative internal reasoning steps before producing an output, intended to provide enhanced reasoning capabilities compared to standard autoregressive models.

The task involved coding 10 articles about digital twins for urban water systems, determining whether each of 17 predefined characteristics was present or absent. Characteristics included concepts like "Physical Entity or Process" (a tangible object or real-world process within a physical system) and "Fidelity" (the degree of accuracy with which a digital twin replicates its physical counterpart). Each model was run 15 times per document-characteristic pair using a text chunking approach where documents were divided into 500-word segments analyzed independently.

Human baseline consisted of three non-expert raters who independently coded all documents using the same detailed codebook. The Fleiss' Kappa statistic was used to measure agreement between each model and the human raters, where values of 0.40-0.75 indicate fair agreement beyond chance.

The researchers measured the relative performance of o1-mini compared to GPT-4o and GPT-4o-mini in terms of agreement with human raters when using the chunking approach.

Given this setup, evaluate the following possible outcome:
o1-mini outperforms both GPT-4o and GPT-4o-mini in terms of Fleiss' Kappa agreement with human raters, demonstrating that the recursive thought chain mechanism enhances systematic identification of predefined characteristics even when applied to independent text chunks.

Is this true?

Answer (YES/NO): NO